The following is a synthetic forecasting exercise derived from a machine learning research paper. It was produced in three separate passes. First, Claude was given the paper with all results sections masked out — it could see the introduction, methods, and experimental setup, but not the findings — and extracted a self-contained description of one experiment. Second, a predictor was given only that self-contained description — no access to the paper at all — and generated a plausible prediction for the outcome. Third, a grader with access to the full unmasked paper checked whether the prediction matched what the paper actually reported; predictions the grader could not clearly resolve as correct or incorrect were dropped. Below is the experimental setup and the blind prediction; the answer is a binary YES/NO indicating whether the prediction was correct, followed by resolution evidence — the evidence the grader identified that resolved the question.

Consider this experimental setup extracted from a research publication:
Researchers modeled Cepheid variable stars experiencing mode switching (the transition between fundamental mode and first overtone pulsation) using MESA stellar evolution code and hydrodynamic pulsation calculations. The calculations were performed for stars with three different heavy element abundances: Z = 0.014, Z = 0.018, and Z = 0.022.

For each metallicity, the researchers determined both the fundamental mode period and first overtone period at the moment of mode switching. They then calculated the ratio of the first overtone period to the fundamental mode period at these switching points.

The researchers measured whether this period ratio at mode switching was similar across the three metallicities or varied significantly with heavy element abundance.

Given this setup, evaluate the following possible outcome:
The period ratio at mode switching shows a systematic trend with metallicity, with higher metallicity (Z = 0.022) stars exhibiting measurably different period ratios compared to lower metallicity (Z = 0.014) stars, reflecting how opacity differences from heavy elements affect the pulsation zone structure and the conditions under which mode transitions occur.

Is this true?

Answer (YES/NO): NO